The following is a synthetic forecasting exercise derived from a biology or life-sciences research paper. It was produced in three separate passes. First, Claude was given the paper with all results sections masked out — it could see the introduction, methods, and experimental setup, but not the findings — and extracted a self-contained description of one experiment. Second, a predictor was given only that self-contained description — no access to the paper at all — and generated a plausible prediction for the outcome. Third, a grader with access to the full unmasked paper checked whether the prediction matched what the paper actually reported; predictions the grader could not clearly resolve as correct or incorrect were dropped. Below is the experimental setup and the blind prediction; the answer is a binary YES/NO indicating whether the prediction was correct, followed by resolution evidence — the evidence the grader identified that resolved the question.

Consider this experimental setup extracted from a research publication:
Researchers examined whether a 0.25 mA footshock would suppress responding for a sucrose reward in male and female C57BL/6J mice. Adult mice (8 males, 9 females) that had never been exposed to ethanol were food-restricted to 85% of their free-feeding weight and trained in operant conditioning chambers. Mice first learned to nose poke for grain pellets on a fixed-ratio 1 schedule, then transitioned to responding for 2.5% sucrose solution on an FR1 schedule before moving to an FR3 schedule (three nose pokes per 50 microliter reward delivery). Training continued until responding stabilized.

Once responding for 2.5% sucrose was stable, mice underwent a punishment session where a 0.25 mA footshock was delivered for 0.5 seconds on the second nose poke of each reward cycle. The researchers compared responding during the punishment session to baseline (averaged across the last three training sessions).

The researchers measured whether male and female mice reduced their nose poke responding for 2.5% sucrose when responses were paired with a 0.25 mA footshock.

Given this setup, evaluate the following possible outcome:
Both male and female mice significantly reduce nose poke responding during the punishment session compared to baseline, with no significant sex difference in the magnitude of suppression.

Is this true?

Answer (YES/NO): YES